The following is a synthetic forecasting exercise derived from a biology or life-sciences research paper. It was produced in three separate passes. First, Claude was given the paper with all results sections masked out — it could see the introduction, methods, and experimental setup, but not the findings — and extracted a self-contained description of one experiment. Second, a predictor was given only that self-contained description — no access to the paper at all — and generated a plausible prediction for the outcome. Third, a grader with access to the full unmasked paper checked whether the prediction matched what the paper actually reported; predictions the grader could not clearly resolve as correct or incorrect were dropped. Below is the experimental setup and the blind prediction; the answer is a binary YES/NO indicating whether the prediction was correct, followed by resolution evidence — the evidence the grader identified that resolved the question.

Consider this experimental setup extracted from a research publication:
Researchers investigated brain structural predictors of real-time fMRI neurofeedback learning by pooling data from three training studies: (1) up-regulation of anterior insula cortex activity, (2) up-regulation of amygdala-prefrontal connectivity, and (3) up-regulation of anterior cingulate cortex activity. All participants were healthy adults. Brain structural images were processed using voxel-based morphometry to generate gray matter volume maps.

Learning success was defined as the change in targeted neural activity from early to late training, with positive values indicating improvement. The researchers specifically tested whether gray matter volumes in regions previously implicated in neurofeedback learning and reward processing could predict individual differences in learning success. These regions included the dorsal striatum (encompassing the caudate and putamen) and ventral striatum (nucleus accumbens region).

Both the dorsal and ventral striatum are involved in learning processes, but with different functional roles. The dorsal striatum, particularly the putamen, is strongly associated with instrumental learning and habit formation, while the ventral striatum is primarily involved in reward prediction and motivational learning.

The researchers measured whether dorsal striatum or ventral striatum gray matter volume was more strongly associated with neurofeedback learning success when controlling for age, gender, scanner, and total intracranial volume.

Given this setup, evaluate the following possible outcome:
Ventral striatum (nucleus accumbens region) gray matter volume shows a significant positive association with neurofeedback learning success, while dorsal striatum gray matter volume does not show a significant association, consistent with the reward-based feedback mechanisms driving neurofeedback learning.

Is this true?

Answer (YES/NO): NO